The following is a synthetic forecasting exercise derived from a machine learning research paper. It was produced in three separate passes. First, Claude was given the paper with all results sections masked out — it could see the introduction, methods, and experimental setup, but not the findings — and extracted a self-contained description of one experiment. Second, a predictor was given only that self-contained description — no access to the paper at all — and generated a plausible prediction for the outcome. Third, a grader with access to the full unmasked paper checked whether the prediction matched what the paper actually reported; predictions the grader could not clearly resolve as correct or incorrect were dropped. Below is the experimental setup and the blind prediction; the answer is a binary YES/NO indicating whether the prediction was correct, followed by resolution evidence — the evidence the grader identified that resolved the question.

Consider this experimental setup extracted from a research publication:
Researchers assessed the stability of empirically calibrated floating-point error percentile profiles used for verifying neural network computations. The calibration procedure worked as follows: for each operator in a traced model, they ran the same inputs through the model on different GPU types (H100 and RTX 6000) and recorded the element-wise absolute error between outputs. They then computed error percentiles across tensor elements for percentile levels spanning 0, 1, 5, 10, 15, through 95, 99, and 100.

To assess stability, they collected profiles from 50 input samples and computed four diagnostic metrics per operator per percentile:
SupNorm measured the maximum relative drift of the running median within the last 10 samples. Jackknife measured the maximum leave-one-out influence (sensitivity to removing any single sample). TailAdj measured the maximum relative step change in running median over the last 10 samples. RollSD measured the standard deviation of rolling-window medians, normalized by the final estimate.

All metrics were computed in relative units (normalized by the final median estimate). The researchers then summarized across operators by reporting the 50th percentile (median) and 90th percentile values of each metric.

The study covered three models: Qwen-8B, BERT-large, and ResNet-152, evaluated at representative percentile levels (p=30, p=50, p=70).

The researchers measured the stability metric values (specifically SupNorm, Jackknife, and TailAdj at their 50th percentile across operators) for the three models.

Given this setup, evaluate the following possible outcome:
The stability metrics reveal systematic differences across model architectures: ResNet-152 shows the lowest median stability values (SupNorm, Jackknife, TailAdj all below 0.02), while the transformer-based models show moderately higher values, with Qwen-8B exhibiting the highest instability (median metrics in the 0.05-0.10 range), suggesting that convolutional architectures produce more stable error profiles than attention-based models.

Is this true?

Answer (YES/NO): NO